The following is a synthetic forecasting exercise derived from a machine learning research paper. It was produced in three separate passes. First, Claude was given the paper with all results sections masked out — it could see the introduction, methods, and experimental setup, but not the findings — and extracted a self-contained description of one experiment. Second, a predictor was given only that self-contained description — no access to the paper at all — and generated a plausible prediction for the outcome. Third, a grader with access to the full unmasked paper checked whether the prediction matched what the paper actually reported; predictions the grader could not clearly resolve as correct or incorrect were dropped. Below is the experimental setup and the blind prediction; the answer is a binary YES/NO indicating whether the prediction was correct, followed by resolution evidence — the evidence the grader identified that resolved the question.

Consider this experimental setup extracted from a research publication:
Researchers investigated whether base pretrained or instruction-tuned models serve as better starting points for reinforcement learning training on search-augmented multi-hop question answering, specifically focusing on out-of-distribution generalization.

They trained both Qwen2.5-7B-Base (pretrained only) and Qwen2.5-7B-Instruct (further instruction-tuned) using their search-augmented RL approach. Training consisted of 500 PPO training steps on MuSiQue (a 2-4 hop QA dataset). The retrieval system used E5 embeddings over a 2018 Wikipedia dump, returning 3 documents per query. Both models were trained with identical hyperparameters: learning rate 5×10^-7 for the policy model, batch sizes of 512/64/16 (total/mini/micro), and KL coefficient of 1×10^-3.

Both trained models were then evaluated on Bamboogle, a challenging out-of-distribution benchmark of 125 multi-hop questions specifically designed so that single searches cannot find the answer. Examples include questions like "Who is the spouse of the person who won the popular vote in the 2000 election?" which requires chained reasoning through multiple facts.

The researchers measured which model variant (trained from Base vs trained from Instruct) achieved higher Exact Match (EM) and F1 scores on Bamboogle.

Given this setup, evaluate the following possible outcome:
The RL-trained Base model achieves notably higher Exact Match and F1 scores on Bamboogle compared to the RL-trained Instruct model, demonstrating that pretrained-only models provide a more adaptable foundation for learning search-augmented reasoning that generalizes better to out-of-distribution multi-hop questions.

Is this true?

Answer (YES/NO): YES